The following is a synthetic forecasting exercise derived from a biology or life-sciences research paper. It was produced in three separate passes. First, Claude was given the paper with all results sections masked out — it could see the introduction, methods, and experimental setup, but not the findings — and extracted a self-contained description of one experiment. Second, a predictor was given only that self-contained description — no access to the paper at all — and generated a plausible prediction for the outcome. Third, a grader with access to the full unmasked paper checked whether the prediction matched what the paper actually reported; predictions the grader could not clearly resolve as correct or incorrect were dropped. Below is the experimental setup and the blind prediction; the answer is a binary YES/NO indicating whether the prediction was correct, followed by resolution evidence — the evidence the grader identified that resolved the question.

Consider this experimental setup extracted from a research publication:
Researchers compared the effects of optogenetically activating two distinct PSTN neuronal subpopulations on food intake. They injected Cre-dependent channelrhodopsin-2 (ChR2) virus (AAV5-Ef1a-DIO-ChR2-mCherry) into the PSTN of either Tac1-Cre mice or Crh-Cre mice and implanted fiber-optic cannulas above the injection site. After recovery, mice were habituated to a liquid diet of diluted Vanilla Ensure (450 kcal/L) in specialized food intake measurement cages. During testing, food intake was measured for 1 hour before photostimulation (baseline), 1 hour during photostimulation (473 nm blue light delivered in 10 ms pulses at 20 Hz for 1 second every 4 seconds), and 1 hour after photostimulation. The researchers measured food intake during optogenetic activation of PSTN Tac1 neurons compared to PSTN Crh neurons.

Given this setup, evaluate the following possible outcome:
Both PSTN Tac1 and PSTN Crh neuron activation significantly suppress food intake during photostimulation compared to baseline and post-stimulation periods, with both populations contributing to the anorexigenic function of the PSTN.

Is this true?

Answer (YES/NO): NO